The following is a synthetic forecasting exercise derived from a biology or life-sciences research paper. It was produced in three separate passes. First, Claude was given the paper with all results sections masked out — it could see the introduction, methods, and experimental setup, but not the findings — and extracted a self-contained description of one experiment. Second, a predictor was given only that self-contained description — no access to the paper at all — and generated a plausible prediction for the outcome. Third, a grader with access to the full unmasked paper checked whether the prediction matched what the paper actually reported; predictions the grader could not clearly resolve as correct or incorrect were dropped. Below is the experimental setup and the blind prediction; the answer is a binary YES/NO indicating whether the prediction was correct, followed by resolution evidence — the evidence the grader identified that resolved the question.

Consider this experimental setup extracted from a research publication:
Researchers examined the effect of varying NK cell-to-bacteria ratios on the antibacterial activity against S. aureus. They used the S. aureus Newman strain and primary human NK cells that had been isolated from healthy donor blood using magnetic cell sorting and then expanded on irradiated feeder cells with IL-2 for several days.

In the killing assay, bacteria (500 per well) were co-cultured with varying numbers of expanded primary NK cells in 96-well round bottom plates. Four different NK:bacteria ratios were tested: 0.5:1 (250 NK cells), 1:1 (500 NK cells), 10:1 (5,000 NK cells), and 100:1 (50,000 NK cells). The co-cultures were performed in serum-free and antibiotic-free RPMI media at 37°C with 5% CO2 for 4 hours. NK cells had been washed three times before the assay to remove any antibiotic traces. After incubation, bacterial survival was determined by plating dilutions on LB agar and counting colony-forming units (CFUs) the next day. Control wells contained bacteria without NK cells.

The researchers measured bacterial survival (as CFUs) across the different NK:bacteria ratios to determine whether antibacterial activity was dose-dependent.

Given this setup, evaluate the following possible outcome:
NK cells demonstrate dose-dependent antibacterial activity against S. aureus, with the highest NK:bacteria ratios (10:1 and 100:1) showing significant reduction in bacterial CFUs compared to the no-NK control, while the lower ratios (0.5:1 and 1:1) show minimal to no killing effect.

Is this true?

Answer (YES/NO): NO